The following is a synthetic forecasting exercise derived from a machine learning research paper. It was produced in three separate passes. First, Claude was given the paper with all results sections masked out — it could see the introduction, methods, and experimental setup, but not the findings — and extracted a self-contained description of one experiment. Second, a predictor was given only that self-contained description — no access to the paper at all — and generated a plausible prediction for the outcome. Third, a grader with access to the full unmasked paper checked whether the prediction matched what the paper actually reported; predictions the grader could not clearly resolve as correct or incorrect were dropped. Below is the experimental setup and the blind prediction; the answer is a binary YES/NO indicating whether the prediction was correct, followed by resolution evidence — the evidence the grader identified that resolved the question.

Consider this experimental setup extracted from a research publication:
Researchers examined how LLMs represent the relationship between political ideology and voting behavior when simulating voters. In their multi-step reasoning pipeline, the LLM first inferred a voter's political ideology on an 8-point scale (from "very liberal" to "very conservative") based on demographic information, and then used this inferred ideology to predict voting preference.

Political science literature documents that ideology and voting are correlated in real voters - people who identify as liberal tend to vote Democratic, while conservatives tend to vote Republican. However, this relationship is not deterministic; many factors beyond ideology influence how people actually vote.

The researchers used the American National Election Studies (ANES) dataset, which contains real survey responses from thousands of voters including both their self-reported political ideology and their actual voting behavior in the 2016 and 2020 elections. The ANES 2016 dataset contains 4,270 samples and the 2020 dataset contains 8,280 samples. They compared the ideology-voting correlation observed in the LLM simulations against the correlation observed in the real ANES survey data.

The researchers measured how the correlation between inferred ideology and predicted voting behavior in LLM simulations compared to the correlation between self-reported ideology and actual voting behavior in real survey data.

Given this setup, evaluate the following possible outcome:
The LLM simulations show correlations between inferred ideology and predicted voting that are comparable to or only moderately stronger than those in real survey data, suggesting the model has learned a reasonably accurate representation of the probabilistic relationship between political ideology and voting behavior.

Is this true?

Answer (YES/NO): NO